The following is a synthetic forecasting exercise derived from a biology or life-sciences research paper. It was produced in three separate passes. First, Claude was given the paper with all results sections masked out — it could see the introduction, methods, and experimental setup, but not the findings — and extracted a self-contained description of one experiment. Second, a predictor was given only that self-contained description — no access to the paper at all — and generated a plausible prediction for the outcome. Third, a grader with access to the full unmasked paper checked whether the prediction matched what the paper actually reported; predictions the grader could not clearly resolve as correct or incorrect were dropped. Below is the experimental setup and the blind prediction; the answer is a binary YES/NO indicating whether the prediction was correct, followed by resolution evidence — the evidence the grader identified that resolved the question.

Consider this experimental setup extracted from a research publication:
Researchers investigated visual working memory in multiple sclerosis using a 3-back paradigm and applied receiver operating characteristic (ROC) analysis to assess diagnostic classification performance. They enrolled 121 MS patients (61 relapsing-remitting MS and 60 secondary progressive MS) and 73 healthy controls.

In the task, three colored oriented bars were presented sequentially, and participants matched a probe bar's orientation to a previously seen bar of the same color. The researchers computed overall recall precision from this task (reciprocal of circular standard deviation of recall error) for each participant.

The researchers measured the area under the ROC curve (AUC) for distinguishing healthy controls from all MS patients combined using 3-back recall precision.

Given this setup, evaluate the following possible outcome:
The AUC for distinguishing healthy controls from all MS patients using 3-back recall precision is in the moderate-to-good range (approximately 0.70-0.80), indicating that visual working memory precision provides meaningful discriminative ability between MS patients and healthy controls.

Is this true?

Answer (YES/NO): NO